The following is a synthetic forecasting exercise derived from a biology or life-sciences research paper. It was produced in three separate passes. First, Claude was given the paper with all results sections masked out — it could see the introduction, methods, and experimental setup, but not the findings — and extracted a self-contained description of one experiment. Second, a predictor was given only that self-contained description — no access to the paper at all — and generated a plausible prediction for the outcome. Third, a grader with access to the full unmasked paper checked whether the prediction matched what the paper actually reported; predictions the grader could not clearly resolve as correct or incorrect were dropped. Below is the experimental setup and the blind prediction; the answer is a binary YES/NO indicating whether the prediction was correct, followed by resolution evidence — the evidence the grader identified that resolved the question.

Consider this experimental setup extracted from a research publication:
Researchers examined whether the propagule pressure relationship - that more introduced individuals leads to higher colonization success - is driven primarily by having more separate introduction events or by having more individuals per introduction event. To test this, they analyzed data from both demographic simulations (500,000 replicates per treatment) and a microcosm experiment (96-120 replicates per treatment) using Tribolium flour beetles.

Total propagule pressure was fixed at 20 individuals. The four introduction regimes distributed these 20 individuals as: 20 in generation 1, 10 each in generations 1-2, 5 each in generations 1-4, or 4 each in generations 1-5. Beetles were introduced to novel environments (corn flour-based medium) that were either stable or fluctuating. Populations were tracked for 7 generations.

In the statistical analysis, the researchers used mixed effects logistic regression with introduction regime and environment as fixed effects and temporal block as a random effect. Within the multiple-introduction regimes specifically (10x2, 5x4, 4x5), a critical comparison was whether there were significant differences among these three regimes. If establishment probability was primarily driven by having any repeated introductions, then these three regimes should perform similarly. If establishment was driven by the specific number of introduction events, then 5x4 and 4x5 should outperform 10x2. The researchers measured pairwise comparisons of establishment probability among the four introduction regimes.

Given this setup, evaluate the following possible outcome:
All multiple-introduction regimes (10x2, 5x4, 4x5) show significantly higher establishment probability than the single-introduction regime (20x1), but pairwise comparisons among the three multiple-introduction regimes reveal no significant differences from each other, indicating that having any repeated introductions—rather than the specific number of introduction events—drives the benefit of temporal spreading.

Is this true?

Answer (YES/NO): NO